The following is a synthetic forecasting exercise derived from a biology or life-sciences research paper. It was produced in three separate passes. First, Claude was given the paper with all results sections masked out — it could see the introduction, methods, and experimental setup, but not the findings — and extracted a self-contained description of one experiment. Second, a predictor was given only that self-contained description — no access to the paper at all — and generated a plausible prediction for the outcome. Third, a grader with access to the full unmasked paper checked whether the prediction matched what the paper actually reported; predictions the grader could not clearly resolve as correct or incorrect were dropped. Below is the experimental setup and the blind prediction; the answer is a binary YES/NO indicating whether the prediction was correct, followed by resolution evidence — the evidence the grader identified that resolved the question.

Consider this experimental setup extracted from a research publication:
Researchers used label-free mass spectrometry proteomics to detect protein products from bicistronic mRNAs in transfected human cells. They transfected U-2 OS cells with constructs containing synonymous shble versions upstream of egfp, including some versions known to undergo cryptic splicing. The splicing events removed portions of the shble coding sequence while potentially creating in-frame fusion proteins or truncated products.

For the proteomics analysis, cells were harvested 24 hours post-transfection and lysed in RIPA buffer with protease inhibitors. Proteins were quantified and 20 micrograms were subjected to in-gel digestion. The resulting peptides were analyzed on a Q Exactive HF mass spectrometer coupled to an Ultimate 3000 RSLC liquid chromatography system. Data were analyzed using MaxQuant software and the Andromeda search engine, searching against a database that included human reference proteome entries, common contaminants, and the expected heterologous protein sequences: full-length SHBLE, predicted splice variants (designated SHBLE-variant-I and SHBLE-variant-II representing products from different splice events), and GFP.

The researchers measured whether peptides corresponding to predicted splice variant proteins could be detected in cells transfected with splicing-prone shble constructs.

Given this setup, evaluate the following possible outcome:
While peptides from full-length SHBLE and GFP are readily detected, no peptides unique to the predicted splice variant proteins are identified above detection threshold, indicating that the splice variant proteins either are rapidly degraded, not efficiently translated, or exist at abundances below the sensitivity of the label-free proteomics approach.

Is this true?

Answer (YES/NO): YES